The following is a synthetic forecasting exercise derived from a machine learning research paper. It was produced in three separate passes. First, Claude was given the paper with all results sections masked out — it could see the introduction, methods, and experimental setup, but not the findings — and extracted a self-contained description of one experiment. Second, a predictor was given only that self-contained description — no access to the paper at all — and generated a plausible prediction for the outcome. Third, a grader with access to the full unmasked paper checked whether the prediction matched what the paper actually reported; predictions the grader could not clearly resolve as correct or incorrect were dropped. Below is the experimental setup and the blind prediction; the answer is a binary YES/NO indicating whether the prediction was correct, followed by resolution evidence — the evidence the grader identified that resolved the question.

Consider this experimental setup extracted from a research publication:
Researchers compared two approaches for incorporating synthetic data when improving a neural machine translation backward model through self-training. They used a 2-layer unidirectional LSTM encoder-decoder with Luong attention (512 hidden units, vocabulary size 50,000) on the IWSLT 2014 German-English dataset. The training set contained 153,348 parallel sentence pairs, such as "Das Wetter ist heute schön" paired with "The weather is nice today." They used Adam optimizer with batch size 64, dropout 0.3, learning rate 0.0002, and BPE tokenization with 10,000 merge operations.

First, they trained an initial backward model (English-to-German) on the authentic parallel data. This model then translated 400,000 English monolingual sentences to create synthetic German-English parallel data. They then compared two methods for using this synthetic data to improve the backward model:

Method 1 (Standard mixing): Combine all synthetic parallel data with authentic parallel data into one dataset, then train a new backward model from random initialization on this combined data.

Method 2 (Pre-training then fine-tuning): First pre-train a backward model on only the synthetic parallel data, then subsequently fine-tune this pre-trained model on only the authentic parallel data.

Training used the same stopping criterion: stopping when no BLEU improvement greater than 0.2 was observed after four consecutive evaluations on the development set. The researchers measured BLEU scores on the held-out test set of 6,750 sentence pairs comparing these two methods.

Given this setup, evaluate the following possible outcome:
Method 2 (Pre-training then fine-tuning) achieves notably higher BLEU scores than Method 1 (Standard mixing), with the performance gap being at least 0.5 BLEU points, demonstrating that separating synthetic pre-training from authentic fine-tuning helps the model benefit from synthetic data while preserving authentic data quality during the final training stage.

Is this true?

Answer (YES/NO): NO